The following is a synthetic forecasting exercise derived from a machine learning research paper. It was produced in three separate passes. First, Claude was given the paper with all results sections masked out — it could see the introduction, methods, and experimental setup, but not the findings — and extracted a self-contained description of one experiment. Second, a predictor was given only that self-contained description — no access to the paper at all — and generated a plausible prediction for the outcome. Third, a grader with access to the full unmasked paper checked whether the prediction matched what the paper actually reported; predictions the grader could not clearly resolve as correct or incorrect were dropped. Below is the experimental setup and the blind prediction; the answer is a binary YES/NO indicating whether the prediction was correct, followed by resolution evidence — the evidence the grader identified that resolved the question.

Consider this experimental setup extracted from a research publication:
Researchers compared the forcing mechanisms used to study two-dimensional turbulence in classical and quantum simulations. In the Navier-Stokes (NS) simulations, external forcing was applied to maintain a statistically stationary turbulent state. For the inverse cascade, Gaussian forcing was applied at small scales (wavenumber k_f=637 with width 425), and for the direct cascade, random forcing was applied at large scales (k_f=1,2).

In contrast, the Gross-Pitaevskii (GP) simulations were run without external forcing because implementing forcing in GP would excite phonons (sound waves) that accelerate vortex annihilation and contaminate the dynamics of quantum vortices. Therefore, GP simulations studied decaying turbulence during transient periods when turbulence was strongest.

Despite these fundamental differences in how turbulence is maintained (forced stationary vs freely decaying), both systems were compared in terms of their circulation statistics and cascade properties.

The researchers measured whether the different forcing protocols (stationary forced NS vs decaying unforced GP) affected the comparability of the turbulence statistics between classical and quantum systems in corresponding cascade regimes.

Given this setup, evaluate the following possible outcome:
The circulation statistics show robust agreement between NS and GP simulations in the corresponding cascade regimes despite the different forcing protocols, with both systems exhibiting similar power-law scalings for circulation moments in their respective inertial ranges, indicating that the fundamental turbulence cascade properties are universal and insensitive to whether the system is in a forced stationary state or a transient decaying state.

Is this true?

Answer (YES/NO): YES